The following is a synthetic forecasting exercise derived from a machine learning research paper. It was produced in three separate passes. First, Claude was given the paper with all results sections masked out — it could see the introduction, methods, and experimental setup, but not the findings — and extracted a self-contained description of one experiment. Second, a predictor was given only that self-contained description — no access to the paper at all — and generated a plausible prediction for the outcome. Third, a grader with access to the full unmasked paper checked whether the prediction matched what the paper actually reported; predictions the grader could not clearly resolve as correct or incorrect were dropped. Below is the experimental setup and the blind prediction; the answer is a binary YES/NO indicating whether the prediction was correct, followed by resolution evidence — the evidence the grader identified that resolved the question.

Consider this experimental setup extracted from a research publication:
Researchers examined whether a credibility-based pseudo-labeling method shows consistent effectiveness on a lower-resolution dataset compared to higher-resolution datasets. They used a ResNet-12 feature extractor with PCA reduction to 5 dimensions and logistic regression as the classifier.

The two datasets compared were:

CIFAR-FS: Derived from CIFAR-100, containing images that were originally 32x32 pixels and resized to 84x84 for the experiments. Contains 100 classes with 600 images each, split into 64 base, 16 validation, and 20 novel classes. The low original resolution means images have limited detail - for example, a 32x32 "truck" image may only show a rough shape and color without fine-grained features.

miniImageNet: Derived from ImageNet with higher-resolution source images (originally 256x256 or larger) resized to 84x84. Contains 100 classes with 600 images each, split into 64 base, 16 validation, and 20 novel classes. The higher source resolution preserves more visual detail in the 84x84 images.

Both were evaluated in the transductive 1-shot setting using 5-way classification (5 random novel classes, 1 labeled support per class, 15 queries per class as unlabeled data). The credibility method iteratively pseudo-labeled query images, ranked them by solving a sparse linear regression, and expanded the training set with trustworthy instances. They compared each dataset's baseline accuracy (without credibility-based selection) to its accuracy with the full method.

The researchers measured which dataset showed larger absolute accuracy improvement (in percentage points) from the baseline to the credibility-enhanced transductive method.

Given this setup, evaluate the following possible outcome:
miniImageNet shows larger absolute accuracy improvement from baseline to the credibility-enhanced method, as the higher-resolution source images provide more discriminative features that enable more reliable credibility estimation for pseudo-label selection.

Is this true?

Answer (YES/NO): NO